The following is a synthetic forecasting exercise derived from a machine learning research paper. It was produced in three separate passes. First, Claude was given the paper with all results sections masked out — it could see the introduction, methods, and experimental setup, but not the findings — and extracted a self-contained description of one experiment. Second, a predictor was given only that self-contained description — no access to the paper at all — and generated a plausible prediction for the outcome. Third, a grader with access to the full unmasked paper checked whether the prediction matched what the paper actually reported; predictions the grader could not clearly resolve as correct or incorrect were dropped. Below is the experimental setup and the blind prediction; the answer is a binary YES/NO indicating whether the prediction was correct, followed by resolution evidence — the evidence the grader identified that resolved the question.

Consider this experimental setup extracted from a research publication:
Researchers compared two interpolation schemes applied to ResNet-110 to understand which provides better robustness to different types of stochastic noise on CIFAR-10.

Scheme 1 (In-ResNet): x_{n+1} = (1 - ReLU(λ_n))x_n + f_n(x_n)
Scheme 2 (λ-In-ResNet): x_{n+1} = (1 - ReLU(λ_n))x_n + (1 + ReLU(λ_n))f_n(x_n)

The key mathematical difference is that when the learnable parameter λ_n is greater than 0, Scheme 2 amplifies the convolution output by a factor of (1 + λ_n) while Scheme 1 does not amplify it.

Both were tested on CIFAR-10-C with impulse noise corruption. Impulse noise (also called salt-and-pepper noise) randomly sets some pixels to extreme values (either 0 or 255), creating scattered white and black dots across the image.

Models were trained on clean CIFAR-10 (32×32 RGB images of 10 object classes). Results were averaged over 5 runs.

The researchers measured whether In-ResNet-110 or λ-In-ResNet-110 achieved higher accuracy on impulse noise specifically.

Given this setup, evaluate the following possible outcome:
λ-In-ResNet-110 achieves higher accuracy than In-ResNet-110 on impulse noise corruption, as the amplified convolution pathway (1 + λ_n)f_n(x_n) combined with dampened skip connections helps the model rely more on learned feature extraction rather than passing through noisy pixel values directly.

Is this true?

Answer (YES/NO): NO